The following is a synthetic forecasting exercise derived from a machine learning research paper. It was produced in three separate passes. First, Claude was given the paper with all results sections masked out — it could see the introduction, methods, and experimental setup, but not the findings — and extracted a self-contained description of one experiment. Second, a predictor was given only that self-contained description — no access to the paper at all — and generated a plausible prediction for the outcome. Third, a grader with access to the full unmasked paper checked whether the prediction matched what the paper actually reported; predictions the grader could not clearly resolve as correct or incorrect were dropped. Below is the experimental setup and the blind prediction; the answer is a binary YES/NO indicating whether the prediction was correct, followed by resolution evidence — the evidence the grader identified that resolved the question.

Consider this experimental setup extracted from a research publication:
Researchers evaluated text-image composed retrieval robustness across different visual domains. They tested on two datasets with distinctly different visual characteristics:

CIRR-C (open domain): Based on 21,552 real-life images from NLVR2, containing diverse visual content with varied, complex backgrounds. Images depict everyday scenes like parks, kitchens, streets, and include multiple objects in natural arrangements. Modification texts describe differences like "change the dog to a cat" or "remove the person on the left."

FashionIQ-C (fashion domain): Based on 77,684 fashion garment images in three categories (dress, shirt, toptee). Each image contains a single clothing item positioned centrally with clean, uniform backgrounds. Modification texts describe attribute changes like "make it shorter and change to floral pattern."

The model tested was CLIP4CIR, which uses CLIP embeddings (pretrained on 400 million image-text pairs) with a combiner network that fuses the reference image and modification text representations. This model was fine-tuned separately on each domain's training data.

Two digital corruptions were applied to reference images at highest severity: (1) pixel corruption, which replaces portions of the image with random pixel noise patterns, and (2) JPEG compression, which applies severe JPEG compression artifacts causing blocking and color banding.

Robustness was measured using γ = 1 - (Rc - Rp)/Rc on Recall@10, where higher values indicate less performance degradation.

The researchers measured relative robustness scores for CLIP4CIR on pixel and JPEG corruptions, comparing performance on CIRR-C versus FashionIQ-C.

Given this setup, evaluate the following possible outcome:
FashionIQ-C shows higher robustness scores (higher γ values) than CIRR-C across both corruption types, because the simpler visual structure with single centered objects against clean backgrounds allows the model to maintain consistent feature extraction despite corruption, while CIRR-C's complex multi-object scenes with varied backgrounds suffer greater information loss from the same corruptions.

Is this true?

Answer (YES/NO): NO